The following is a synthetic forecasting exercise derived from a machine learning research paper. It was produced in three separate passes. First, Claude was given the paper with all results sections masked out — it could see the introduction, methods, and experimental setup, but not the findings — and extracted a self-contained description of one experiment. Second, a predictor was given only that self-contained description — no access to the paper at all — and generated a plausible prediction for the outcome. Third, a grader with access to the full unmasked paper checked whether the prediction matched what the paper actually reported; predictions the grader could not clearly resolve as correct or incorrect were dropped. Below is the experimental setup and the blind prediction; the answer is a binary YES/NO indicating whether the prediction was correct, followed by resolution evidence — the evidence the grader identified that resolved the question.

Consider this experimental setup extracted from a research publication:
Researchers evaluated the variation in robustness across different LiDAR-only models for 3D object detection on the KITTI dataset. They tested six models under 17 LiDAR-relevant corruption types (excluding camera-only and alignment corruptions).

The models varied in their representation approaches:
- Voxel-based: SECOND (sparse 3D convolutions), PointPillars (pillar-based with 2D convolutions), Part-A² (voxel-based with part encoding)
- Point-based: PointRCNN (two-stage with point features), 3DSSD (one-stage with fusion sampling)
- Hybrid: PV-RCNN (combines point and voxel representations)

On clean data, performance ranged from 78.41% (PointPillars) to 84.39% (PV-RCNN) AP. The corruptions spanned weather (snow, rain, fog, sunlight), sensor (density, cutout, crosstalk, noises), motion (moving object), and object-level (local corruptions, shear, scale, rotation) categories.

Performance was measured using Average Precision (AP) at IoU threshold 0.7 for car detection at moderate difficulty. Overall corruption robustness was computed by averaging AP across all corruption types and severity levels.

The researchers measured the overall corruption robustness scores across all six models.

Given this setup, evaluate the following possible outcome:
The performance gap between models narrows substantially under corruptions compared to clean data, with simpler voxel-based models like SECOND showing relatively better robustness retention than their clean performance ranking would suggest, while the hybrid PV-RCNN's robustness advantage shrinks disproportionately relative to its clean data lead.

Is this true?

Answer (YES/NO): NO